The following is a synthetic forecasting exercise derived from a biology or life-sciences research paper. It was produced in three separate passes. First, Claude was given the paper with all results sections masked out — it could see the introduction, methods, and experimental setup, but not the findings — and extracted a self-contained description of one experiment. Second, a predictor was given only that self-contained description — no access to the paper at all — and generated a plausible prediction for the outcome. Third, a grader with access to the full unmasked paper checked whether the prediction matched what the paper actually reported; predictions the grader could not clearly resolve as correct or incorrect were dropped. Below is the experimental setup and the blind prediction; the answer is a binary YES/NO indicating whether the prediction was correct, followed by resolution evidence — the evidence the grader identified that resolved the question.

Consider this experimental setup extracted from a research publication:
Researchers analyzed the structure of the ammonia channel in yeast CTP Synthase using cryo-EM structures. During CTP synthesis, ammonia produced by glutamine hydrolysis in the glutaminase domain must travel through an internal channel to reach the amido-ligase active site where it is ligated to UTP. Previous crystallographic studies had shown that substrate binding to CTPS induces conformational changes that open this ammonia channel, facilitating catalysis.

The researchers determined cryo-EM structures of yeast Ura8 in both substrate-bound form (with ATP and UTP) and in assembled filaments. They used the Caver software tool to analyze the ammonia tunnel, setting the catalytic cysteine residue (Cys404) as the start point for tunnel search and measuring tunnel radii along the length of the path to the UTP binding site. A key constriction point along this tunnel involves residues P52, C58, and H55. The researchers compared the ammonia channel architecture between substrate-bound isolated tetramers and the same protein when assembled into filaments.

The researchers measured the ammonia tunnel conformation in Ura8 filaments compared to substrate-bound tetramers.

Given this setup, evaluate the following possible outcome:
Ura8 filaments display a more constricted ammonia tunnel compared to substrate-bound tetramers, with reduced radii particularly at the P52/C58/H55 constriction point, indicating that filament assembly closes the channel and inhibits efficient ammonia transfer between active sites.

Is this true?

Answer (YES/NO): YES